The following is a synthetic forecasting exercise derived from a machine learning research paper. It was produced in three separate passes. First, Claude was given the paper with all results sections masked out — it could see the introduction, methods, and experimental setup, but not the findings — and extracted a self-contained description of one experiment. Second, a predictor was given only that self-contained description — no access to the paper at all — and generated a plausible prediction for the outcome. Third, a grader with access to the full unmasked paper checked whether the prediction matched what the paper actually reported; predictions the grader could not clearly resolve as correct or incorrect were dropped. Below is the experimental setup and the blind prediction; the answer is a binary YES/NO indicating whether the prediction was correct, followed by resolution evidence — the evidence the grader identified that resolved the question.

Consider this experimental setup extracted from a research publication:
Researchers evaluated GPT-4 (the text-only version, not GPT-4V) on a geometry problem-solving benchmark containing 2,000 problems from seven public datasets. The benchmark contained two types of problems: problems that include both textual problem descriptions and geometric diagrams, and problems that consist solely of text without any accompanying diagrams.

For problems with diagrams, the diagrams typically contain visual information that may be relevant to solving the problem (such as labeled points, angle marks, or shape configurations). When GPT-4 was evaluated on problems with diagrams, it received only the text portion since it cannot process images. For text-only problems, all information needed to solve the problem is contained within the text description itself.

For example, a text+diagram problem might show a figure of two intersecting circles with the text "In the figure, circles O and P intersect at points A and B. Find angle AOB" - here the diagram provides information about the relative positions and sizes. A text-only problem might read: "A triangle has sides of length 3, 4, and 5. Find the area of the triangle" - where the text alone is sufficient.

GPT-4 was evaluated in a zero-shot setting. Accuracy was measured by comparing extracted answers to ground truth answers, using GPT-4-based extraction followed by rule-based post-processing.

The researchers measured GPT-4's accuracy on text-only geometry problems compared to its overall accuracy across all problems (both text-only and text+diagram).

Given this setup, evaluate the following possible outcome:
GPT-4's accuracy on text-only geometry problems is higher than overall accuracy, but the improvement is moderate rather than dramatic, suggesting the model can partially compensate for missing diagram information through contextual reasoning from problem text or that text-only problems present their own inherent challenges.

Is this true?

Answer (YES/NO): NO